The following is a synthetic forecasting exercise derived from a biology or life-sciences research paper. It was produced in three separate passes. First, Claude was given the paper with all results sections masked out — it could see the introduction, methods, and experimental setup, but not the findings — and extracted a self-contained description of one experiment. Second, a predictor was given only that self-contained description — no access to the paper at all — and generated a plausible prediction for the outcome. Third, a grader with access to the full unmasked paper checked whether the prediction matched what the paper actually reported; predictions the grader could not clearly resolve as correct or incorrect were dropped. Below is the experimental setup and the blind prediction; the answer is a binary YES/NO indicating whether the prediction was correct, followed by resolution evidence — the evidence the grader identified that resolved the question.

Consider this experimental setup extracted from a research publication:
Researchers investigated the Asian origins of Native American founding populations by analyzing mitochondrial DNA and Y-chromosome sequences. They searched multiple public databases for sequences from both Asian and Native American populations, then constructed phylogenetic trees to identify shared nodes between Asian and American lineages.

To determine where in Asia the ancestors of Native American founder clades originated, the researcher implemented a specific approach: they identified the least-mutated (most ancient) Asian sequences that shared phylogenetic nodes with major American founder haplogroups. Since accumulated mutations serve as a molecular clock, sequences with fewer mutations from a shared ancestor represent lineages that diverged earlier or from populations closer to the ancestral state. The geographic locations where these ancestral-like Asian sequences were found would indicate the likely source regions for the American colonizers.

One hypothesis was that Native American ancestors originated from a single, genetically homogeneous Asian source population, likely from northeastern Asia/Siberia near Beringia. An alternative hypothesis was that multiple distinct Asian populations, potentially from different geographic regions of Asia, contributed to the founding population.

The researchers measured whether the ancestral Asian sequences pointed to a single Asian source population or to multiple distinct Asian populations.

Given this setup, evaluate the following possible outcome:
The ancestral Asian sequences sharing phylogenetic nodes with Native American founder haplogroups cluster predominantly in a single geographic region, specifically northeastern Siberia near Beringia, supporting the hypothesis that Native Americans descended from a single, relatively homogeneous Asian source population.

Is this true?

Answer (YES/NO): NO